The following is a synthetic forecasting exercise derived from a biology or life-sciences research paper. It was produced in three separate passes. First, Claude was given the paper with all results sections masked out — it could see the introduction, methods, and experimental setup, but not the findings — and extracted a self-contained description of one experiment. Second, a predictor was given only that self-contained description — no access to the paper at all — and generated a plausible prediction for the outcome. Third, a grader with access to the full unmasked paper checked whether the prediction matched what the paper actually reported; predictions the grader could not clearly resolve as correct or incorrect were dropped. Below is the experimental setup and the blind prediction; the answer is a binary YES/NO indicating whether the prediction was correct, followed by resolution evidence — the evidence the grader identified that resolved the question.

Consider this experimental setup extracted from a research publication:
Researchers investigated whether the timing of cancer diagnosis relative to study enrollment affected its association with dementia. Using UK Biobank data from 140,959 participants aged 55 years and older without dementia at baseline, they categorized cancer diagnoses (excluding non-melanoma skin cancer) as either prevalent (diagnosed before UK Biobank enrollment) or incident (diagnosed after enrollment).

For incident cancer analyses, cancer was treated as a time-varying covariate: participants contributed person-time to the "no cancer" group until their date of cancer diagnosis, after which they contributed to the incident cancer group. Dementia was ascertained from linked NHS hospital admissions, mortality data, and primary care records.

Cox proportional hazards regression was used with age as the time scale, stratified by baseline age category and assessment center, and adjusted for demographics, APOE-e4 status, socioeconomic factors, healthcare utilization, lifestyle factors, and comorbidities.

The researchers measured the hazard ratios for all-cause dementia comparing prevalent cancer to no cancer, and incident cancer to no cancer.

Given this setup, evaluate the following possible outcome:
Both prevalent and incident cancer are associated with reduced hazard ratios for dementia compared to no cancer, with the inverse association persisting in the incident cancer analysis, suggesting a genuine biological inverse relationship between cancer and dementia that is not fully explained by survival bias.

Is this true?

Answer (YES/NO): NO